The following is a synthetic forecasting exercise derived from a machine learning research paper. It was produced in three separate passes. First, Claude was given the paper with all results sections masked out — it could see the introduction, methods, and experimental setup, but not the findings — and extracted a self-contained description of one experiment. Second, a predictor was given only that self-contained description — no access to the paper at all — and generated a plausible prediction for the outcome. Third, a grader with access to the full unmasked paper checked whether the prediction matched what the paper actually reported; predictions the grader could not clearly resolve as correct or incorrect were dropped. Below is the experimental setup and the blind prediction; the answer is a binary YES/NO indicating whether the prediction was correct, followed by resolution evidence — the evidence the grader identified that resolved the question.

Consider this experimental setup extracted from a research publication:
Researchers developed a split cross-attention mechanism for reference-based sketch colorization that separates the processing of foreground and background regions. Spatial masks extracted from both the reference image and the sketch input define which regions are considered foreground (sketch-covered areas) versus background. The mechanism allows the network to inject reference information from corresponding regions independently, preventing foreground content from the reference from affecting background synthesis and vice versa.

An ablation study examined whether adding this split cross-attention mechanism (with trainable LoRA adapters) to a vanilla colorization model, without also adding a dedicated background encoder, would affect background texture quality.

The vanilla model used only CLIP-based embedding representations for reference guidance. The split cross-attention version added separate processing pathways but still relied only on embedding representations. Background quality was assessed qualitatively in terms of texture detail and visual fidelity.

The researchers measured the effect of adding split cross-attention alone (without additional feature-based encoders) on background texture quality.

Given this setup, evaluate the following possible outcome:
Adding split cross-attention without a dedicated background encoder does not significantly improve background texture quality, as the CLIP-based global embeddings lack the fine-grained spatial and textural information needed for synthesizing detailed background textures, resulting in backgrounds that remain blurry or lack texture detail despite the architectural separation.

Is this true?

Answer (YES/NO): YES